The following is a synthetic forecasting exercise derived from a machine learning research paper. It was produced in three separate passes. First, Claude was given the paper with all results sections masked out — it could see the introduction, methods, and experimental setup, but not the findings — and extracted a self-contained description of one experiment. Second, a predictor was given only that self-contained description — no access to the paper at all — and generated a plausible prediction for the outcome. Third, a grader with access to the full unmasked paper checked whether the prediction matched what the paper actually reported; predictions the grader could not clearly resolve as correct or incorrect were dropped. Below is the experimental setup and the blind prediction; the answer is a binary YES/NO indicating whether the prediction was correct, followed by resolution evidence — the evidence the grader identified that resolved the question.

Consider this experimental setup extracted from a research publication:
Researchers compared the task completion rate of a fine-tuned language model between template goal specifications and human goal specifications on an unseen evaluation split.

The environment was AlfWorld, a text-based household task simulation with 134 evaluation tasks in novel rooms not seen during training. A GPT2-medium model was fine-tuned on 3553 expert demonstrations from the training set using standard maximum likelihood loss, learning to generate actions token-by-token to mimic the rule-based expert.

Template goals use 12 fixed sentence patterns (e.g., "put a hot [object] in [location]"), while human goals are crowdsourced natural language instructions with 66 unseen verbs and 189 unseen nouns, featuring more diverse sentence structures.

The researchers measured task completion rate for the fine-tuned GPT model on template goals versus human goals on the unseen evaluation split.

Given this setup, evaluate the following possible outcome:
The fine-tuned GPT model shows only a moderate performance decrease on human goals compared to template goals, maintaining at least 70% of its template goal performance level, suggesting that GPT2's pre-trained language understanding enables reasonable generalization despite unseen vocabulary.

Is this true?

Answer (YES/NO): NO